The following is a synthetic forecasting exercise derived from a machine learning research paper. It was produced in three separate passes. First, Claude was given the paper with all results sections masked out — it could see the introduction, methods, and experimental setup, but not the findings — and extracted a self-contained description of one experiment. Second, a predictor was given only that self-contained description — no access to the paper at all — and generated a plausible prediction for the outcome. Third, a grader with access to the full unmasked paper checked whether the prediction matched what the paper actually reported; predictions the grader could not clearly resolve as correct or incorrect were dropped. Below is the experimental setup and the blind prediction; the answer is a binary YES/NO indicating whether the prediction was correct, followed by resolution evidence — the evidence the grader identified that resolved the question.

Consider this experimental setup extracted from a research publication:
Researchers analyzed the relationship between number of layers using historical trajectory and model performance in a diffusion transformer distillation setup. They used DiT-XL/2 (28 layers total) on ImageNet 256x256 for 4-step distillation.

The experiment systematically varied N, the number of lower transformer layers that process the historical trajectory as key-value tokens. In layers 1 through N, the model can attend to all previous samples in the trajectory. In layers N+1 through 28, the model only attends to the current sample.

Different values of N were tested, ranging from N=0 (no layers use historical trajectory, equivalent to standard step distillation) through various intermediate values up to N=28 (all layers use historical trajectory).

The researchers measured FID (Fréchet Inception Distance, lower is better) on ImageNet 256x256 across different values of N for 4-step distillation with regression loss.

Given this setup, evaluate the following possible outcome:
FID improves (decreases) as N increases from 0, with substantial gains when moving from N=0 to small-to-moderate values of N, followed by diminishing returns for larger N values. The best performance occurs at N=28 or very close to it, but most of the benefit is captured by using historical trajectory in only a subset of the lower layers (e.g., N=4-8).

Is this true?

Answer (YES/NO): NO